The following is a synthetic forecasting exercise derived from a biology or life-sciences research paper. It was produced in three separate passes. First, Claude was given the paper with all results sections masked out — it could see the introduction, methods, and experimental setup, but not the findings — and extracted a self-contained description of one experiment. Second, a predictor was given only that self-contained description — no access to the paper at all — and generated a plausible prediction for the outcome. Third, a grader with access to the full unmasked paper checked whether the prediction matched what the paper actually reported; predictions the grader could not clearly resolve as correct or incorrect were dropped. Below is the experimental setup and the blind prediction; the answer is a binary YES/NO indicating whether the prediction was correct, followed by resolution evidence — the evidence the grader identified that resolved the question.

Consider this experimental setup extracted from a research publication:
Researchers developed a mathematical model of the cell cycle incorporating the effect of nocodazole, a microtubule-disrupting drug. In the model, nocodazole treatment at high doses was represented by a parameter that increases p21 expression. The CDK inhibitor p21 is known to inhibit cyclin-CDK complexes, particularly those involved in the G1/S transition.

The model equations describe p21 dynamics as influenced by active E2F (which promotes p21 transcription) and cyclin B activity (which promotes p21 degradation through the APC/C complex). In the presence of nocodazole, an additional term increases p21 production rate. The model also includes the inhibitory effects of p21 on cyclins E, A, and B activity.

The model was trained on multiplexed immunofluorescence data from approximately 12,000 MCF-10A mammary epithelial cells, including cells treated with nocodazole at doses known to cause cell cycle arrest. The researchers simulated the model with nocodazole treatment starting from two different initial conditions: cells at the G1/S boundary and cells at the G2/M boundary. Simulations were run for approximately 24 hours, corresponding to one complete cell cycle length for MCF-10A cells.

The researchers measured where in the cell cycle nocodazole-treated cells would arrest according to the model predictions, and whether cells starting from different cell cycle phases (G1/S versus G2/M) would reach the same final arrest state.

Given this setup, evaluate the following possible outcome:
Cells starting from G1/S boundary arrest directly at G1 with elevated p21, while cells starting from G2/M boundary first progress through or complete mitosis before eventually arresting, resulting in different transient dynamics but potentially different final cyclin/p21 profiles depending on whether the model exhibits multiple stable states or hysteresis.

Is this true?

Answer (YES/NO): NO